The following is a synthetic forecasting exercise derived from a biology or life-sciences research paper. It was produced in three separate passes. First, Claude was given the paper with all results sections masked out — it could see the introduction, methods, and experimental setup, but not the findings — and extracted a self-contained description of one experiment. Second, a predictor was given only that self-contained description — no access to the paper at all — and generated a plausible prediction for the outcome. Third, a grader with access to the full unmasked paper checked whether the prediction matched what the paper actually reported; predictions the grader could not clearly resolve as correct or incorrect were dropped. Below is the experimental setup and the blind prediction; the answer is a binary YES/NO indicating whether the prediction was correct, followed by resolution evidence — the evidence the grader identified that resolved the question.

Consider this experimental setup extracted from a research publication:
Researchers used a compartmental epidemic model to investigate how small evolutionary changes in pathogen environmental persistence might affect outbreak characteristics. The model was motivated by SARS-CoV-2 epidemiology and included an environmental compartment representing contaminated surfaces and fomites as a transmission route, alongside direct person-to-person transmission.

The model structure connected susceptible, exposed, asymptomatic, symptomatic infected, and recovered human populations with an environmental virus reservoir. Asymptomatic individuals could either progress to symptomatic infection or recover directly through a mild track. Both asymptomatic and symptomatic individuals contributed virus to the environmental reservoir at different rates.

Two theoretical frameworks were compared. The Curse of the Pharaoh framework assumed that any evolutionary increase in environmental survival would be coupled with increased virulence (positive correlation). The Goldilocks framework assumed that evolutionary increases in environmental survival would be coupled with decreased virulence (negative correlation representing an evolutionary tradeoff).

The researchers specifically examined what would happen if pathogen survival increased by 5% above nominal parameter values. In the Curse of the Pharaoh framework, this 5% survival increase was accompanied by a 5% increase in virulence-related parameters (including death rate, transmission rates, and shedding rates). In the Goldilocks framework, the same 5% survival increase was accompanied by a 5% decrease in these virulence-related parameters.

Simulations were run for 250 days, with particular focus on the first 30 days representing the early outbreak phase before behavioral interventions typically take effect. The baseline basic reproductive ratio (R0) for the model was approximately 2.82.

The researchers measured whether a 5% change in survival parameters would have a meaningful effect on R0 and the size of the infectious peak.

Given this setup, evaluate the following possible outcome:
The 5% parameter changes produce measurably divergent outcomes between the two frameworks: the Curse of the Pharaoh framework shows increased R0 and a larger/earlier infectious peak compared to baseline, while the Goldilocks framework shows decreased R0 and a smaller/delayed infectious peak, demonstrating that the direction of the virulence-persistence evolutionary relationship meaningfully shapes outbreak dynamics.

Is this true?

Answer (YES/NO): YES